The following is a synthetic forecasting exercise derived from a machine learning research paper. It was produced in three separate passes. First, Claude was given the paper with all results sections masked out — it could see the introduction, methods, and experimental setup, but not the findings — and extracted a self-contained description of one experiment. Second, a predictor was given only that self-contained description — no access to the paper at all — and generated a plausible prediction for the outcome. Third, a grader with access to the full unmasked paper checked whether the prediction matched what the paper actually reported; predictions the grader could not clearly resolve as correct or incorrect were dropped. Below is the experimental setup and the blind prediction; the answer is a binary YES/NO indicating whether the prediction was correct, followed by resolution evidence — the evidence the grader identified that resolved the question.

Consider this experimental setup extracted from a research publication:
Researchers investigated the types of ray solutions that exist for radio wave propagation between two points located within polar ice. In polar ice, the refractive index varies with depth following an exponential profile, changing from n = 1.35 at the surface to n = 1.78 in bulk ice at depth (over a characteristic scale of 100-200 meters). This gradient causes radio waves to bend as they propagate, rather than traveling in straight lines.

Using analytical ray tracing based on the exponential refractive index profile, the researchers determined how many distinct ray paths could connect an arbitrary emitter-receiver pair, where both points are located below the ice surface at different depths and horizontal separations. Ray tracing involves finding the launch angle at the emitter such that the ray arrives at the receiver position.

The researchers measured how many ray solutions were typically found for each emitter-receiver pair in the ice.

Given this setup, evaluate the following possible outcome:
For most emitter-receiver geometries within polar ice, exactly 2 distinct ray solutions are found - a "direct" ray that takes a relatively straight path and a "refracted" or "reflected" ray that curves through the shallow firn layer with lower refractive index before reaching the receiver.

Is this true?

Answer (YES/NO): YES